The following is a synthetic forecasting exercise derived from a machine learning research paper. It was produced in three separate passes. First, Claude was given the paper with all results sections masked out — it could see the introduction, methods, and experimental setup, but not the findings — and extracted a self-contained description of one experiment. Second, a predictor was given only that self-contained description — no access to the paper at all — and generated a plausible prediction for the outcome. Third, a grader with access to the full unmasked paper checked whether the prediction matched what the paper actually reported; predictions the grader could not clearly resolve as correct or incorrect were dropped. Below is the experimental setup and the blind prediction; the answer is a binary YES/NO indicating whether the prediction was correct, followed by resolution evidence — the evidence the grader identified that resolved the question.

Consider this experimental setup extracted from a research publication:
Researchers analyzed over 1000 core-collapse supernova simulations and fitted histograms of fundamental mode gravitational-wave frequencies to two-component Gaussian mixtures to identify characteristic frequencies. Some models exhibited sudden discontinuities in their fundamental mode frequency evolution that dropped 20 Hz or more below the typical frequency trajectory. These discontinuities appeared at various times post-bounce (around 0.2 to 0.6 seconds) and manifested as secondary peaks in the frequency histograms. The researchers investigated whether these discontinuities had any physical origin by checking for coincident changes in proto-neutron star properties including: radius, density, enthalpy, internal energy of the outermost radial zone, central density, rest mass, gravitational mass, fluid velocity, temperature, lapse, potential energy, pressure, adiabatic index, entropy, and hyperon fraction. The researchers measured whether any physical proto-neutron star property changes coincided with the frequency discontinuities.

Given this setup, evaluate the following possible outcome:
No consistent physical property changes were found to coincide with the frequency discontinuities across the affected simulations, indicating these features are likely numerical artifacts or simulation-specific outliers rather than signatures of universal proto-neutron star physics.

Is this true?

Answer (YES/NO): YES